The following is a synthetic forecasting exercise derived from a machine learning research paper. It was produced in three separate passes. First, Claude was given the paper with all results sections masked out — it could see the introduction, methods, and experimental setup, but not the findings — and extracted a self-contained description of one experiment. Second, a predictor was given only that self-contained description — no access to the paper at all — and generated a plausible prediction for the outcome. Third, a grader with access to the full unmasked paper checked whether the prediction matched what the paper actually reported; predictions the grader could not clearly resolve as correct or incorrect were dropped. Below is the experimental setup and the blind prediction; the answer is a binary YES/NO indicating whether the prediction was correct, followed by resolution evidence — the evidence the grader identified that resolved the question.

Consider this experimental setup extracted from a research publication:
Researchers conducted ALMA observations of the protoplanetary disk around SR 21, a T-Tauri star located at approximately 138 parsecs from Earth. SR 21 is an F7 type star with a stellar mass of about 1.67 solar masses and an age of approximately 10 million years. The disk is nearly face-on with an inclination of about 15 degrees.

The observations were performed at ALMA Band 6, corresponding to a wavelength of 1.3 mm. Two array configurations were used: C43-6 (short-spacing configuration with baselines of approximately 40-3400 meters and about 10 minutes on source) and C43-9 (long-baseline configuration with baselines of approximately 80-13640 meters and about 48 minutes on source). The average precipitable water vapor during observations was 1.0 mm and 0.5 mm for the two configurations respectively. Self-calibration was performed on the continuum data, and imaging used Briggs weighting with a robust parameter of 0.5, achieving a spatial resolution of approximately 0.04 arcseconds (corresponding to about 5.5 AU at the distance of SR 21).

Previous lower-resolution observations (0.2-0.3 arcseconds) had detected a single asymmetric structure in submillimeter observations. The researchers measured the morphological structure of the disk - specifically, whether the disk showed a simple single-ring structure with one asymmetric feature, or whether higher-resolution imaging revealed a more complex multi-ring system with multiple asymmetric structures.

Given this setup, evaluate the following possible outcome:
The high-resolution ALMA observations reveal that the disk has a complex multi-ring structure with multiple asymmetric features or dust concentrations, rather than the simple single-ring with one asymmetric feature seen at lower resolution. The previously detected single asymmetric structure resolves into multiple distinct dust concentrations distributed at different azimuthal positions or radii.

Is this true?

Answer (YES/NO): YES